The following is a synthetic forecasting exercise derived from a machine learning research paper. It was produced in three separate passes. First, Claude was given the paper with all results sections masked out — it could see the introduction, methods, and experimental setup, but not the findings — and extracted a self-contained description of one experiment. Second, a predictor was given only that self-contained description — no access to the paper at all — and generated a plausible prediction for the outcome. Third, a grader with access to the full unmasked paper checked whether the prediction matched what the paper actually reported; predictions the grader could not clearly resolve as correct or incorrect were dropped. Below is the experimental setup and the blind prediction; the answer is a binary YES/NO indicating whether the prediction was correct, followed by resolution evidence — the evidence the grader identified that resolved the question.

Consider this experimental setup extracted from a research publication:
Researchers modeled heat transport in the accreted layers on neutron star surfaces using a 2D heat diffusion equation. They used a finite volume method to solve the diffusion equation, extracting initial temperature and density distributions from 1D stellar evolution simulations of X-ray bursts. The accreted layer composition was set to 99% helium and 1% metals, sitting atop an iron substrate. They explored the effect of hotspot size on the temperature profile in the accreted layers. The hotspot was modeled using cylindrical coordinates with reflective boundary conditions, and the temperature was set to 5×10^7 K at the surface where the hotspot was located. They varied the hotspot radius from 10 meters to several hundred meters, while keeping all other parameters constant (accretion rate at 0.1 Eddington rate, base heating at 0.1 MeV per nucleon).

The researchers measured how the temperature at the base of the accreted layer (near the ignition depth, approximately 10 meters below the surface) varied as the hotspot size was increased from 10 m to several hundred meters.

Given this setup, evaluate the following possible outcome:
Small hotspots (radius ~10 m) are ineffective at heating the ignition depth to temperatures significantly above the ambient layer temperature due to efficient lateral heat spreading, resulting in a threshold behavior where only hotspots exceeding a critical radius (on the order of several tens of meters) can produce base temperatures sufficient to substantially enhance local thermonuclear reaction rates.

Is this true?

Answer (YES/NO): NO